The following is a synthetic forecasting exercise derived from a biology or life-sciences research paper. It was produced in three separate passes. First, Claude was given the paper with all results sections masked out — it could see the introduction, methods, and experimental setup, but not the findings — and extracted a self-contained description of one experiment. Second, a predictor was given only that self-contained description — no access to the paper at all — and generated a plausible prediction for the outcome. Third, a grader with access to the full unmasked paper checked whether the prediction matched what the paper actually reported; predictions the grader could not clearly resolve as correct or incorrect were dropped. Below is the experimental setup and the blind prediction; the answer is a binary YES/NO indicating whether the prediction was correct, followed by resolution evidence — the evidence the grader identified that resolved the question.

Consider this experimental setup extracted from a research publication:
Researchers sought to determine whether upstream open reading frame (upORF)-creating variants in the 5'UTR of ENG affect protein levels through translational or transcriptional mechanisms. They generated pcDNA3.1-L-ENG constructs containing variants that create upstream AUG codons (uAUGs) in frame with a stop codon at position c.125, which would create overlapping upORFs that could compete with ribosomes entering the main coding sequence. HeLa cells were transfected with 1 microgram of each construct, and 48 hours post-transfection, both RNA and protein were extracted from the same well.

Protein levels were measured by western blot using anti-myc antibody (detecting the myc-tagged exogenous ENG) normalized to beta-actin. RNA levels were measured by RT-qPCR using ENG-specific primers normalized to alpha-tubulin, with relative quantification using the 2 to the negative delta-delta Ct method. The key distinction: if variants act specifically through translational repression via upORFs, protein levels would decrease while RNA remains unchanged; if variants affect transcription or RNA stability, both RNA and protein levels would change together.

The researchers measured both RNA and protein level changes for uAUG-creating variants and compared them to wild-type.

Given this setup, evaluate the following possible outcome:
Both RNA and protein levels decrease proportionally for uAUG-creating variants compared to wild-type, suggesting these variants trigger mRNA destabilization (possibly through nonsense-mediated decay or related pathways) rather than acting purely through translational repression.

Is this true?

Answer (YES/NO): NO